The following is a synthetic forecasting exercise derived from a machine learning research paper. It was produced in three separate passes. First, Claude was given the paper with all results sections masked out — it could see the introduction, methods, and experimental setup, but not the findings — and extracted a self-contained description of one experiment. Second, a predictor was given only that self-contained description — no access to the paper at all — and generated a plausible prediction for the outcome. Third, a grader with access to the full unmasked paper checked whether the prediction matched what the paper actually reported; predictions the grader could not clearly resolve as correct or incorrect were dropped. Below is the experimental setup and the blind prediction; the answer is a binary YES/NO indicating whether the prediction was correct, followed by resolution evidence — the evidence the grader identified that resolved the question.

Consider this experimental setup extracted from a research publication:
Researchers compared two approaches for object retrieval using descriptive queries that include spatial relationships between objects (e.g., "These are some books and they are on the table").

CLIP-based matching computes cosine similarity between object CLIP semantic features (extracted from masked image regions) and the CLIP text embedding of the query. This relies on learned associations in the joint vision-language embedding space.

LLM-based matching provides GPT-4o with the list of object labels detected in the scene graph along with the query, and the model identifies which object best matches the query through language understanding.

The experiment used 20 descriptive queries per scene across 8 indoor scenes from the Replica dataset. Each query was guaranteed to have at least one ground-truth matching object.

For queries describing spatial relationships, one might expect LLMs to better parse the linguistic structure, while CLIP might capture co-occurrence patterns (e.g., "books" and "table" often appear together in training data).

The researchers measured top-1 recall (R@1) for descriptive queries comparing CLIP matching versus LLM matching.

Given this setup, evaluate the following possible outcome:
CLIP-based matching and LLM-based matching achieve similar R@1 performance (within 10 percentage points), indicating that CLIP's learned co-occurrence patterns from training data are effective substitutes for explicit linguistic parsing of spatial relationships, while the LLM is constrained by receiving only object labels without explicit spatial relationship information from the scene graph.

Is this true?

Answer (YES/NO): NO